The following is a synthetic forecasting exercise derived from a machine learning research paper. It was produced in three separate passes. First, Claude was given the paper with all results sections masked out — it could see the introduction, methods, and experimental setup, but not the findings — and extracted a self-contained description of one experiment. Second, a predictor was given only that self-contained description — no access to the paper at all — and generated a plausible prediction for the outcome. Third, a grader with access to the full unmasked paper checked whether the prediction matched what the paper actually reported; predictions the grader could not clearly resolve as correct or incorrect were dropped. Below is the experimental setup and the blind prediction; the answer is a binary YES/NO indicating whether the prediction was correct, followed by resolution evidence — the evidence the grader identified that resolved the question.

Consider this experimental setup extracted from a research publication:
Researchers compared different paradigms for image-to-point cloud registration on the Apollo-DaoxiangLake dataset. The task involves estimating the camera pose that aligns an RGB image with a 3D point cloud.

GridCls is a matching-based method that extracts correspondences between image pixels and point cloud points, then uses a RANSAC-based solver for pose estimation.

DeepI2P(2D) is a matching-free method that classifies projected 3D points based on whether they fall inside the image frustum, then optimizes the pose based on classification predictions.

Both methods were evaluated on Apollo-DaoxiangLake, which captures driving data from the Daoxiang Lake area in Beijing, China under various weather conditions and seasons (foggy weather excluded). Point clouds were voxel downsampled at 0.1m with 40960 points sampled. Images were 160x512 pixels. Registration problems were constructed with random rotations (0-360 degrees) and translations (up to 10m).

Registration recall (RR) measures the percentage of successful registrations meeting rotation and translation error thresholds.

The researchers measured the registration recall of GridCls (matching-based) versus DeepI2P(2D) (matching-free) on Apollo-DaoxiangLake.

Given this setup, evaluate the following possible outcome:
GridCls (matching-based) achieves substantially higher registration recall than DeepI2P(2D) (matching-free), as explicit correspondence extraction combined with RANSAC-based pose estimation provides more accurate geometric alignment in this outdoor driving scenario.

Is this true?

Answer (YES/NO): NO